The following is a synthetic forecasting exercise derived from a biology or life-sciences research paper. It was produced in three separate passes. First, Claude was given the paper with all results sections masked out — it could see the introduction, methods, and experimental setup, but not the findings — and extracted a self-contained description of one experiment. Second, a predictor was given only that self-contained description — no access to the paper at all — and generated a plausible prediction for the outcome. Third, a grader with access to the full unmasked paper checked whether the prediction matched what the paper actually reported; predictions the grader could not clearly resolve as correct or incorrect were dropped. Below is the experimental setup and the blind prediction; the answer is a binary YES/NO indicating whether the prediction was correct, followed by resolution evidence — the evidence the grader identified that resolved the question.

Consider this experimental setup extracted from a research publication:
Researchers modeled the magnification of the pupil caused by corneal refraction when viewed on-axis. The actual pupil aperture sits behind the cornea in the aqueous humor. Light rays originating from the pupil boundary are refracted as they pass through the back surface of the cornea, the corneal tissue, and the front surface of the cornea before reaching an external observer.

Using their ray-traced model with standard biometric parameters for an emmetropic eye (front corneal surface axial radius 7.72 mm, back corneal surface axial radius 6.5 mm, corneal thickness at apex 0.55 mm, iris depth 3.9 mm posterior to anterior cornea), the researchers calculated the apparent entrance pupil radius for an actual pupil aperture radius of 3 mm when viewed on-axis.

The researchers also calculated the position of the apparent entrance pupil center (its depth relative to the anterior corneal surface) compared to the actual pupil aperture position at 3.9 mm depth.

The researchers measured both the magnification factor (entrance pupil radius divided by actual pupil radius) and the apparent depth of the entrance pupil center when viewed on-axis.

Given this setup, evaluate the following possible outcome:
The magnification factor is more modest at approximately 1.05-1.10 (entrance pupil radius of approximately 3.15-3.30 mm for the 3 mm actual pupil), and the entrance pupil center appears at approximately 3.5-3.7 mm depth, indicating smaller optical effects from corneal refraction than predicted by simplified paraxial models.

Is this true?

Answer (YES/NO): NO